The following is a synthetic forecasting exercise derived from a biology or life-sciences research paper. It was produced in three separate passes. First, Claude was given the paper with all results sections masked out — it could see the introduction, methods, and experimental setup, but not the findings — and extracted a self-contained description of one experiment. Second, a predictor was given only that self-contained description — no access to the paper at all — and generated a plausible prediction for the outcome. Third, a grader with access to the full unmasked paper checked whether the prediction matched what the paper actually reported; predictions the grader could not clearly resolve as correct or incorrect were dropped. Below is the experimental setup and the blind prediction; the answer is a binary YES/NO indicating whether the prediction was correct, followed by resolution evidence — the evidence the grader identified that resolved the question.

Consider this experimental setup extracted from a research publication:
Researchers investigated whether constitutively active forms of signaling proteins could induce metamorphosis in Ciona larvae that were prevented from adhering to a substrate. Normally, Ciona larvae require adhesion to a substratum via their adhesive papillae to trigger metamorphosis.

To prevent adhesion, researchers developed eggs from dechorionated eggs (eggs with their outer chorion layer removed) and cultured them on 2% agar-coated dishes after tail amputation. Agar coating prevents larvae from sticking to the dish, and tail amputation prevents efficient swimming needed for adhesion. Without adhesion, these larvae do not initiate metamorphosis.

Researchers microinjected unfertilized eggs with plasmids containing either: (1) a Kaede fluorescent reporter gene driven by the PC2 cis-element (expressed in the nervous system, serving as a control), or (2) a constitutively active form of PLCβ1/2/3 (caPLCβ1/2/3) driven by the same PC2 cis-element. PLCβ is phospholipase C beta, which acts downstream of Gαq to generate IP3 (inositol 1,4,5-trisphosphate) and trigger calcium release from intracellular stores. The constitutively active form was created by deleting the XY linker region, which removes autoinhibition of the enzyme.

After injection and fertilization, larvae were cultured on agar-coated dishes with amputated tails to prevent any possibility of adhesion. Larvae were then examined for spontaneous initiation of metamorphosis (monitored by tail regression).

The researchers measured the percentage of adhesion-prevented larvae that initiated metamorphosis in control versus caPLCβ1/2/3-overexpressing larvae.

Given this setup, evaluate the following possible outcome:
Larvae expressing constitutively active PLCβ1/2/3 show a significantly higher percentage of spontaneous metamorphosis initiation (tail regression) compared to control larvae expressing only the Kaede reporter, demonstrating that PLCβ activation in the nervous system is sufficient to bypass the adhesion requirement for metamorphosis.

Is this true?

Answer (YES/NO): YES